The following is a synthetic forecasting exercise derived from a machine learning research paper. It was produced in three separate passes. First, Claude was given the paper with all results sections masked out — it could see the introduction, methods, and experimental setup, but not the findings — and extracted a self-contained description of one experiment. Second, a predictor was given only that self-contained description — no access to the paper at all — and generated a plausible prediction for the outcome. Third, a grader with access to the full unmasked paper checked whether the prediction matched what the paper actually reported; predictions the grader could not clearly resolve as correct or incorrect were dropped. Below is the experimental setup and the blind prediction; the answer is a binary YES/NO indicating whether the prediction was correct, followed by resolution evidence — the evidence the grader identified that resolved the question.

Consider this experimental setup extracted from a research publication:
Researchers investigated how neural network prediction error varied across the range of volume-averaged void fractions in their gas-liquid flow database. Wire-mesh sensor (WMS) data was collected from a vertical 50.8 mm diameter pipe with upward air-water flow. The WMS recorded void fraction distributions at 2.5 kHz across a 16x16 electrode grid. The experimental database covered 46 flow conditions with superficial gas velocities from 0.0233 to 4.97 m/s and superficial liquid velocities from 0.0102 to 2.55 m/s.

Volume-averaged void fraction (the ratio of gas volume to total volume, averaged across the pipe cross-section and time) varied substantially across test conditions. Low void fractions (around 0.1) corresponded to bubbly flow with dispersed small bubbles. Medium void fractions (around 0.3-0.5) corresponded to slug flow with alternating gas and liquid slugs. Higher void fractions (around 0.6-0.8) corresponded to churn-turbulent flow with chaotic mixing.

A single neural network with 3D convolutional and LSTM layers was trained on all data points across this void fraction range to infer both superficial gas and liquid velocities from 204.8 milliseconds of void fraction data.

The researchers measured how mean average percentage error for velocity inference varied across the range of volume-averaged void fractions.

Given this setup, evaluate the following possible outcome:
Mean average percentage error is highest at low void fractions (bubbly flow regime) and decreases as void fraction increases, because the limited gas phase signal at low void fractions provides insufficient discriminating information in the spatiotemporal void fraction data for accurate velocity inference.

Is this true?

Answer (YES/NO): NO